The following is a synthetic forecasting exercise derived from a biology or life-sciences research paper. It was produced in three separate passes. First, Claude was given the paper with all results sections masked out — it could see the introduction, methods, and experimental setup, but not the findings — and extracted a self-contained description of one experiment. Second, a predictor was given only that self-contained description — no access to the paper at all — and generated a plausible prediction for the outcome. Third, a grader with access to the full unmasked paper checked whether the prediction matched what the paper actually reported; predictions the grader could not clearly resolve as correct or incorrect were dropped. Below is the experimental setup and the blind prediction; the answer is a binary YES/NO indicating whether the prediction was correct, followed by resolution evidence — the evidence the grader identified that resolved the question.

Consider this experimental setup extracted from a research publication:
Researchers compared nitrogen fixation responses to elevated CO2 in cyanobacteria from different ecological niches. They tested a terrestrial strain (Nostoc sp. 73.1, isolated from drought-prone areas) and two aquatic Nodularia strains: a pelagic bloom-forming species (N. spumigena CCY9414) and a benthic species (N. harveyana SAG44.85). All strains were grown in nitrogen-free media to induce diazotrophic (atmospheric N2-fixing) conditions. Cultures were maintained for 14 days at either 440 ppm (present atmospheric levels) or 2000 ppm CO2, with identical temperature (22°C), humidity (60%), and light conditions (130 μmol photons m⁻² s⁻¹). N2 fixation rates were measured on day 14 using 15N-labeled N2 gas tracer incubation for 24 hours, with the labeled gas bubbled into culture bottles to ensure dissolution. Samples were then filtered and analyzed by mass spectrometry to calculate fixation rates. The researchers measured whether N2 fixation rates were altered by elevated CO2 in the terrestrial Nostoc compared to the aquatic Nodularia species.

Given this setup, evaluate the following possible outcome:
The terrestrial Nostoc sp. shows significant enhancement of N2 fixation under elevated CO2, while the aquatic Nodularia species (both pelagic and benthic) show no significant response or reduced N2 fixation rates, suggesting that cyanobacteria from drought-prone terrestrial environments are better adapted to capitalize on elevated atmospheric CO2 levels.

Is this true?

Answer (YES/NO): NO